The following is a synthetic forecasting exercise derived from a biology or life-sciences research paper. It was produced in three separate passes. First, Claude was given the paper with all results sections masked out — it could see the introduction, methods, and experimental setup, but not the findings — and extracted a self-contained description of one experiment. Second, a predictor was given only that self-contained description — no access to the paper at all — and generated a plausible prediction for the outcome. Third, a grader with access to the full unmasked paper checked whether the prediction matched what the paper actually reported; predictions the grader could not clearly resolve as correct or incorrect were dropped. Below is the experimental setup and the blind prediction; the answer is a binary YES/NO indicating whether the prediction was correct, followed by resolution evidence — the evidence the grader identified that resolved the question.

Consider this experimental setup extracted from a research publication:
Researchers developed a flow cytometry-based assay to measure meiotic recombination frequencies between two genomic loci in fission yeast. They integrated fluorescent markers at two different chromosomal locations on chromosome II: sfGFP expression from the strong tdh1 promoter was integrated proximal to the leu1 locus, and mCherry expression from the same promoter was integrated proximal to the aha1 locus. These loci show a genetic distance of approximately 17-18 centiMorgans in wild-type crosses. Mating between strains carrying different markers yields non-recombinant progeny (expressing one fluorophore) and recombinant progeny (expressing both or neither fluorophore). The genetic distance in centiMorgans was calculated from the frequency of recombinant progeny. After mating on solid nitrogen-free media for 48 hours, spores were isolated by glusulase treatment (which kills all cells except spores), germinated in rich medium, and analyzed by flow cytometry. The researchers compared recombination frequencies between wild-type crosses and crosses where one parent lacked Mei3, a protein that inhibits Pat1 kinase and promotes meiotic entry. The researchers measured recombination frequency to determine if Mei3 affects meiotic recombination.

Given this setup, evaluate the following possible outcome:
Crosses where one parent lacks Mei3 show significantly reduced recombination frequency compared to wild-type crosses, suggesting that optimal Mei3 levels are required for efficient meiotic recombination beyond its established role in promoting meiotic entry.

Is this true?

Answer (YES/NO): NO